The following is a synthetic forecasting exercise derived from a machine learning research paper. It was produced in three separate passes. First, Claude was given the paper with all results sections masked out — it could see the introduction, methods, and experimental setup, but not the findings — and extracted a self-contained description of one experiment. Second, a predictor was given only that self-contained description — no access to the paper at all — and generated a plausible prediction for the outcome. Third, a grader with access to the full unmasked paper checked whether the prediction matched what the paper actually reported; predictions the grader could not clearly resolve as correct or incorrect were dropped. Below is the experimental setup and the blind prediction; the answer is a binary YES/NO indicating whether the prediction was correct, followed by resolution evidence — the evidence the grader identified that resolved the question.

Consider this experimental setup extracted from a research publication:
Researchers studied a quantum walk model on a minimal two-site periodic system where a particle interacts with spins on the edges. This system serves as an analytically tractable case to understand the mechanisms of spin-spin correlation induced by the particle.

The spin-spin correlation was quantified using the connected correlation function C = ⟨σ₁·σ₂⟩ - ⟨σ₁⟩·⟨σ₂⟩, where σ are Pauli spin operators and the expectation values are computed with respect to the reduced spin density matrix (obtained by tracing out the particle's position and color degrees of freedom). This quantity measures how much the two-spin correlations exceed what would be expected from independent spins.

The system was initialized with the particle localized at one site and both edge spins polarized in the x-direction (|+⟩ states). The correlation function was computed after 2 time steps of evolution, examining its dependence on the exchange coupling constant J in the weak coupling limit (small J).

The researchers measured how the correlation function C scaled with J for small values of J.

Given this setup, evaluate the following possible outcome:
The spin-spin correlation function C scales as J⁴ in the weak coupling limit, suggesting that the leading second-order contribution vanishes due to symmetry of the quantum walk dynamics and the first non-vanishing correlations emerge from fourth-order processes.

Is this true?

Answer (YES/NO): NO